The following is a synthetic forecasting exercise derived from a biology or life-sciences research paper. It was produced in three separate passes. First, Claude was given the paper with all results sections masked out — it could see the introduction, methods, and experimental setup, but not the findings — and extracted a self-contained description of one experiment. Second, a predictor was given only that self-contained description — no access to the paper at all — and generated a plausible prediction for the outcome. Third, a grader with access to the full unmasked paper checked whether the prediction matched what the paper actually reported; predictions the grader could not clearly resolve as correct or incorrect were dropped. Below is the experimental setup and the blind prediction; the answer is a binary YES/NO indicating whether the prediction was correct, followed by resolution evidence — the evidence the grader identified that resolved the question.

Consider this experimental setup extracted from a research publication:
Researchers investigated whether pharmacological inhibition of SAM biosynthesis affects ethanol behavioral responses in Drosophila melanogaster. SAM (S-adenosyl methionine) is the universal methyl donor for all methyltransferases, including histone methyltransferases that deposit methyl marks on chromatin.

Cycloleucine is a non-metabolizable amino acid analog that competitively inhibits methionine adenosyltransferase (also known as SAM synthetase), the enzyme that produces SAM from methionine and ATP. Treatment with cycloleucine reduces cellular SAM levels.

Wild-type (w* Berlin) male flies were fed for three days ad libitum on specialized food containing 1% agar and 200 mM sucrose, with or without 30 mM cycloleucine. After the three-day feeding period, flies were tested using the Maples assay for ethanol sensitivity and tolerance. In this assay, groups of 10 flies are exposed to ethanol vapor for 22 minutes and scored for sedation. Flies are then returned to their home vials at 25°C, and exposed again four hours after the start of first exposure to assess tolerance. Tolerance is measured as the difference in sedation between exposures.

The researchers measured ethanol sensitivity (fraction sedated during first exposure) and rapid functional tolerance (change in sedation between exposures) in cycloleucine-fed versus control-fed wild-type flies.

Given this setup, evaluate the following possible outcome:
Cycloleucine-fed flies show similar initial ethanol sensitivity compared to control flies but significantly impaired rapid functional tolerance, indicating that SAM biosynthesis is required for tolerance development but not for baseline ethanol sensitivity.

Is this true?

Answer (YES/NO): NO